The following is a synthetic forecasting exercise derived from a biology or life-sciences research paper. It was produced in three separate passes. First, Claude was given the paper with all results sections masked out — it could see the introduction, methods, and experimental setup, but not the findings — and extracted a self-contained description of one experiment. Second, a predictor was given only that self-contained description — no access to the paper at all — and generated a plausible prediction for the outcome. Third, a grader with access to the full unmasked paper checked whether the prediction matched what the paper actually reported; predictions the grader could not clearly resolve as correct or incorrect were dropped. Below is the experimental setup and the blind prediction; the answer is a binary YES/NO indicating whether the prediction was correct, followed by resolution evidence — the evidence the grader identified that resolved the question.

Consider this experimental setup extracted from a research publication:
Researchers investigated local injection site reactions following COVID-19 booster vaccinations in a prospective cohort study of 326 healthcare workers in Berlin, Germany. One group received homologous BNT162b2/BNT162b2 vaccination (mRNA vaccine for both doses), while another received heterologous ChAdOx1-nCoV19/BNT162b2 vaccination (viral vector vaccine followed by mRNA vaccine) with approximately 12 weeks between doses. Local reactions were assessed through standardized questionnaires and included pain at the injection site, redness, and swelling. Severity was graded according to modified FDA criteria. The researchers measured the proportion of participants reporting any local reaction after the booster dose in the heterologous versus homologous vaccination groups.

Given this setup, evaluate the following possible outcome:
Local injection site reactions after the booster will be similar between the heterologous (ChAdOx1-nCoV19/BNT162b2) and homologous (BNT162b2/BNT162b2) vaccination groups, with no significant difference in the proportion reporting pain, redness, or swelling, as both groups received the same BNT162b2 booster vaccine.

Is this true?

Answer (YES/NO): YES